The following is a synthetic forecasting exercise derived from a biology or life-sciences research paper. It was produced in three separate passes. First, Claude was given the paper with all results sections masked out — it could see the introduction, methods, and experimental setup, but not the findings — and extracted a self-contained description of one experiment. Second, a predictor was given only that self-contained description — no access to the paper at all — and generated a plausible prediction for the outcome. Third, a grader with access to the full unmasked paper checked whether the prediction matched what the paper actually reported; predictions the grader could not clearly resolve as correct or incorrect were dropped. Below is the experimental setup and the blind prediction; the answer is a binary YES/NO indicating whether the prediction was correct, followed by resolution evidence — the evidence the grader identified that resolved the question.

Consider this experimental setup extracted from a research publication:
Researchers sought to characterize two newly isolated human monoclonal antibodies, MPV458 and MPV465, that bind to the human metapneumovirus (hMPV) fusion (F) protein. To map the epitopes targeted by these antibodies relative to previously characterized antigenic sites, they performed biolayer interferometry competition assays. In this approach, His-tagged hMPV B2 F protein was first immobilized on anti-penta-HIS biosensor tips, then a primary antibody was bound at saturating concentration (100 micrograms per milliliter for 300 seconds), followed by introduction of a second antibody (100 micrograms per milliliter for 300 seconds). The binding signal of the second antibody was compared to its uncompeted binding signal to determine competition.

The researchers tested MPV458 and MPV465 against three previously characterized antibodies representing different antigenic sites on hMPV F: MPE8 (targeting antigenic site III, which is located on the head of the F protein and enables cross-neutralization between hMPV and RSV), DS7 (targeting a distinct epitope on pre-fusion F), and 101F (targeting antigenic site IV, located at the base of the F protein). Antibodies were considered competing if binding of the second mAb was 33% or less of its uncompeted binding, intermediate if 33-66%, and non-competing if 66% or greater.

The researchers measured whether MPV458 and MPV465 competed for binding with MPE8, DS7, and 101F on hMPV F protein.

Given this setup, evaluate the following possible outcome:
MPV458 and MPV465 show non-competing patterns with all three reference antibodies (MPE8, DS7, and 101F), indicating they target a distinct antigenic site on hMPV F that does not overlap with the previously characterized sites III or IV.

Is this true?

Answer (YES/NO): YES